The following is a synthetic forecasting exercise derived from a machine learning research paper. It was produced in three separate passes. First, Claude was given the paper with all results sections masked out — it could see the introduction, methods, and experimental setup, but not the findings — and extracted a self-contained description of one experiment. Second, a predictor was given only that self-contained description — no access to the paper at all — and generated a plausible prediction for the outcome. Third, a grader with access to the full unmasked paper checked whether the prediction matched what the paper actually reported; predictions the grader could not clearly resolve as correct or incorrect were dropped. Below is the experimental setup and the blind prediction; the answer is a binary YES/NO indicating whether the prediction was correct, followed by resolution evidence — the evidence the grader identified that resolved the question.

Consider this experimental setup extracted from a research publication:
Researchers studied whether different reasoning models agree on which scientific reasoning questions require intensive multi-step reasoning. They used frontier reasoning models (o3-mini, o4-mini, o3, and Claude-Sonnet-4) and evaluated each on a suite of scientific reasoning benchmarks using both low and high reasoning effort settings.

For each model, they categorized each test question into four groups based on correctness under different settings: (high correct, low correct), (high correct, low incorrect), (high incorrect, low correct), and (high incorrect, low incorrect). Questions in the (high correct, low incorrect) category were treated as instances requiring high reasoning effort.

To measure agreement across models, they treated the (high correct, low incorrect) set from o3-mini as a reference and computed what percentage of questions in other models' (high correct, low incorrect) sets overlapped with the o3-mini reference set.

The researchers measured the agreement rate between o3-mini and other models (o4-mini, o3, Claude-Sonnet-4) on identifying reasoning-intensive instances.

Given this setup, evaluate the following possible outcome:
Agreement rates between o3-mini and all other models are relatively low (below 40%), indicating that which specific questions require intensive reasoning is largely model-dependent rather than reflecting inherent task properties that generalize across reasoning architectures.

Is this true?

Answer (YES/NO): NO